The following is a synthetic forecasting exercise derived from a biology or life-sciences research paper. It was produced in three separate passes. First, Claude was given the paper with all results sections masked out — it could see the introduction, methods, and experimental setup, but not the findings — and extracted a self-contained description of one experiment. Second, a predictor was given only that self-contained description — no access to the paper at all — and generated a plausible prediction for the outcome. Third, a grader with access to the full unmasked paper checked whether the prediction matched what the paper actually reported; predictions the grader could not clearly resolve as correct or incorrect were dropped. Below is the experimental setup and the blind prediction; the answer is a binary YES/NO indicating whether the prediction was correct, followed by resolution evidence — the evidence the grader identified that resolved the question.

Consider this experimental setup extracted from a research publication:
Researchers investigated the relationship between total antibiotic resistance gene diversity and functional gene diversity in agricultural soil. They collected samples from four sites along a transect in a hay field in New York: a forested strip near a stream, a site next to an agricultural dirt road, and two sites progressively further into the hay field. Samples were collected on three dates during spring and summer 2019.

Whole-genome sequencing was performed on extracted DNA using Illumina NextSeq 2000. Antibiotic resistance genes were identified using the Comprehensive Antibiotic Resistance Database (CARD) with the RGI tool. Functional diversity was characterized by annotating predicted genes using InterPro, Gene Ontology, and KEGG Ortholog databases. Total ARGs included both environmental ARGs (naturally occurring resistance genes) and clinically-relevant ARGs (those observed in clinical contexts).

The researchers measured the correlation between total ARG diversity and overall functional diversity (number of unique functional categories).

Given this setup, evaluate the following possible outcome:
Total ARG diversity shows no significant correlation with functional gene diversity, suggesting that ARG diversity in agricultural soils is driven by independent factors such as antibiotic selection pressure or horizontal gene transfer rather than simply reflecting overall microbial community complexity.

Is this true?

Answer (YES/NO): NO